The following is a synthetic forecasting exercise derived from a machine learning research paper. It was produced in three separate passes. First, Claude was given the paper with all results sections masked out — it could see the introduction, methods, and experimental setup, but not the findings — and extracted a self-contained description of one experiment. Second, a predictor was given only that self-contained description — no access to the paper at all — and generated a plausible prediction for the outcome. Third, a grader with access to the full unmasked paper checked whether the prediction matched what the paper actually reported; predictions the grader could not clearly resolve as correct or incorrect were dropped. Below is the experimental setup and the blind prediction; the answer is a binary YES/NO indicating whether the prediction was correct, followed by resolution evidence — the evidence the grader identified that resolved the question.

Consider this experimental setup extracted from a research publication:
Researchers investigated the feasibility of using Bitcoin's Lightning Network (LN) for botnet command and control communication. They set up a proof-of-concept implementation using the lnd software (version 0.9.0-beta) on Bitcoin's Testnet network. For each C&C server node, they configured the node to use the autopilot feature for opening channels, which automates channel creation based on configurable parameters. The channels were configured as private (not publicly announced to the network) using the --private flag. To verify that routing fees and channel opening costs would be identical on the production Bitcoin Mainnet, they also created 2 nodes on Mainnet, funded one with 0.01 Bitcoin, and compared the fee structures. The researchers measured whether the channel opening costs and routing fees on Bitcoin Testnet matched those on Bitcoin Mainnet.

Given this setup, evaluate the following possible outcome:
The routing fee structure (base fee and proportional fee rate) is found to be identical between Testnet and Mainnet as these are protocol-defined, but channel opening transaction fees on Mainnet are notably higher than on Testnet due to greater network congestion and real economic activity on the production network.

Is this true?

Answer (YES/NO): NO